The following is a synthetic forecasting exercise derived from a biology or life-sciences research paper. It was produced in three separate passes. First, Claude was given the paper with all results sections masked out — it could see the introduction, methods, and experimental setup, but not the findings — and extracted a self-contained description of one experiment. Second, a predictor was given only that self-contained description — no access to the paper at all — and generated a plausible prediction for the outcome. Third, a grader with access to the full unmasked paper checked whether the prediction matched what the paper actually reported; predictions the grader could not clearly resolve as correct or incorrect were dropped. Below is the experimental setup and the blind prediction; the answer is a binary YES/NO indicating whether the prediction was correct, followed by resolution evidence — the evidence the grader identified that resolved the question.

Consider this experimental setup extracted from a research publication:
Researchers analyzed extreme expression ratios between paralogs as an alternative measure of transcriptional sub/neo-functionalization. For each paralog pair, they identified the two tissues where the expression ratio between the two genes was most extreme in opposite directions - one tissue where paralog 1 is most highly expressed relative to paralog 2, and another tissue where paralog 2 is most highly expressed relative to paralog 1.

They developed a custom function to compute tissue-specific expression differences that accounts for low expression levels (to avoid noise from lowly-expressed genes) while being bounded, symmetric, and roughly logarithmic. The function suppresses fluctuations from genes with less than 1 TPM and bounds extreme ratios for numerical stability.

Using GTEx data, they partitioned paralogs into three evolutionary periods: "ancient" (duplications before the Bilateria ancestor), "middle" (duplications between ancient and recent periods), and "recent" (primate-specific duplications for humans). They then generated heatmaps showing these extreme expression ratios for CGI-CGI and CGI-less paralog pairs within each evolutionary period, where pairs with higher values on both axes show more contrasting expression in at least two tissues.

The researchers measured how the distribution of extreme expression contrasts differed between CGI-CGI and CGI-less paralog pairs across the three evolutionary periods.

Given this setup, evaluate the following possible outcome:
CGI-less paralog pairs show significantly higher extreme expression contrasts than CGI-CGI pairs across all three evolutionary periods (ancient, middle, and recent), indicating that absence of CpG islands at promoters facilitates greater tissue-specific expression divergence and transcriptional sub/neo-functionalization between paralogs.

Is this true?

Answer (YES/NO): YES